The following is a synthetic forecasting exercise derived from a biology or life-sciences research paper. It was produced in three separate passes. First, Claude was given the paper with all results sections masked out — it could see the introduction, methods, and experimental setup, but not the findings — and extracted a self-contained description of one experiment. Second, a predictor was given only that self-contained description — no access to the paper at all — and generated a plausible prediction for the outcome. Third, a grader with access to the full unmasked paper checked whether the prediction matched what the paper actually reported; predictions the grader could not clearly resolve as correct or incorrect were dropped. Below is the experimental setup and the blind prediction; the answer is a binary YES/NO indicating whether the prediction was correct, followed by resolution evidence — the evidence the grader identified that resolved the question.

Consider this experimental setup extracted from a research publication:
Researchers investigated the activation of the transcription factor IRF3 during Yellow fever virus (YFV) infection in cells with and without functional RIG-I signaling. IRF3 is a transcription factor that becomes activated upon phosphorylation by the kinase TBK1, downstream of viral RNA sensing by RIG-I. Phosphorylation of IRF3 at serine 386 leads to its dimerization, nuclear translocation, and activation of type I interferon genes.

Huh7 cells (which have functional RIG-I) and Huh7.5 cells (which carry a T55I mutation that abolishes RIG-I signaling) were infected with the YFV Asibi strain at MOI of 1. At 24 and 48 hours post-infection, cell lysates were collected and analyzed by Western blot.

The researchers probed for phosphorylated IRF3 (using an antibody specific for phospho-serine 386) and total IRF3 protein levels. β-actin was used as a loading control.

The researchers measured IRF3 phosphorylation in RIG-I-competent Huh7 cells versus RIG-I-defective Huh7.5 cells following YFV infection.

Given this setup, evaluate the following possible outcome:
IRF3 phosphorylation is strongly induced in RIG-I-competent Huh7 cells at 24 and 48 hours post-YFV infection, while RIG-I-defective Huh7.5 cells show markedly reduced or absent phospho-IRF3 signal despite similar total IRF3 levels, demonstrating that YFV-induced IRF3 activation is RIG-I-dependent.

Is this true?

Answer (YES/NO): YES